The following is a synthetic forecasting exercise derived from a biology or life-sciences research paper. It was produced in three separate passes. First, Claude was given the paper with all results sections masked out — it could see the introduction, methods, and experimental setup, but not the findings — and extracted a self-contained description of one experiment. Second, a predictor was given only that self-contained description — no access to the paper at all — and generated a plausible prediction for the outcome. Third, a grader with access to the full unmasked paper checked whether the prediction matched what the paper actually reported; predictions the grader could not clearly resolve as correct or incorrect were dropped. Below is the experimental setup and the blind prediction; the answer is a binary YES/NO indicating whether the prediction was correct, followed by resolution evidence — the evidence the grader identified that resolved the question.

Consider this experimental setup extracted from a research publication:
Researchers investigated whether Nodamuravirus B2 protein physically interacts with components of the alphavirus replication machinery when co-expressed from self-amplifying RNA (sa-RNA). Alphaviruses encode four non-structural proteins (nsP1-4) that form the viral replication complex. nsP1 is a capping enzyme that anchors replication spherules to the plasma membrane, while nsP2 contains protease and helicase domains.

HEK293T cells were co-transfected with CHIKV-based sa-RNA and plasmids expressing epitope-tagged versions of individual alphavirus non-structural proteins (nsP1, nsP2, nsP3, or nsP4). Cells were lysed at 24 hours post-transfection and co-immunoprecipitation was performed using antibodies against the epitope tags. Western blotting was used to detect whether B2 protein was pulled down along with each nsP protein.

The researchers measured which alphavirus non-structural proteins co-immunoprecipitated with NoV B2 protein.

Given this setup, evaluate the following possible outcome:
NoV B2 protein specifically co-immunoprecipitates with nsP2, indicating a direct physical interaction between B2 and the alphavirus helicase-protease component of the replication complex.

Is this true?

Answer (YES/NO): YES